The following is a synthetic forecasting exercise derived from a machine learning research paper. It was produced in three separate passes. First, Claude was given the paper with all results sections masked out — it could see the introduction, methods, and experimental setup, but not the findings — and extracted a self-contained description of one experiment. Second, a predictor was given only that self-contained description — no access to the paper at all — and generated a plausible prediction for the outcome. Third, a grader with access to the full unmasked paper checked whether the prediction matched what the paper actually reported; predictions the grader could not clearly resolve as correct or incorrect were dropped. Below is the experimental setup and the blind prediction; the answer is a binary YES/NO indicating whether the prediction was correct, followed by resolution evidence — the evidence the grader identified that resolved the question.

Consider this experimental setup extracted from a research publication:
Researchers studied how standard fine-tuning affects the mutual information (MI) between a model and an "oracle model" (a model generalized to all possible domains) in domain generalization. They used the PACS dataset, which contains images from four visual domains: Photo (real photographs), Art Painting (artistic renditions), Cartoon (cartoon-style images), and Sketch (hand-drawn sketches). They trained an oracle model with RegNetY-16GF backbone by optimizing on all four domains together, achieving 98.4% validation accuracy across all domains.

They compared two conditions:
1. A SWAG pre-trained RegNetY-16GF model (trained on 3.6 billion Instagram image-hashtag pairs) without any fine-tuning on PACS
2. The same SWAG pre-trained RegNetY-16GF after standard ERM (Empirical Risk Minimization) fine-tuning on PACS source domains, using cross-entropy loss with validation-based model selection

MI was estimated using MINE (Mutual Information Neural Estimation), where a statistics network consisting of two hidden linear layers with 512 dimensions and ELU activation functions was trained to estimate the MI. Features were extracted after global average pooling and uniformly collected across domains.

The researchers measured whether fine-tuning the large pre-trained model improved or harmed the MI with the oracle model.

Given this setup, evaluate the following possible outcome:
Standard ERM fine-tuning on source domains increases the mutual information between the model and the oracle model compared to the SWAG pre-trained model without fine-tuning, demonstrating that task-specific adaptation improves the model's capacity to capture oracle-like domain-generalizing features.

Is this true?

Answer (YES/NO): NO